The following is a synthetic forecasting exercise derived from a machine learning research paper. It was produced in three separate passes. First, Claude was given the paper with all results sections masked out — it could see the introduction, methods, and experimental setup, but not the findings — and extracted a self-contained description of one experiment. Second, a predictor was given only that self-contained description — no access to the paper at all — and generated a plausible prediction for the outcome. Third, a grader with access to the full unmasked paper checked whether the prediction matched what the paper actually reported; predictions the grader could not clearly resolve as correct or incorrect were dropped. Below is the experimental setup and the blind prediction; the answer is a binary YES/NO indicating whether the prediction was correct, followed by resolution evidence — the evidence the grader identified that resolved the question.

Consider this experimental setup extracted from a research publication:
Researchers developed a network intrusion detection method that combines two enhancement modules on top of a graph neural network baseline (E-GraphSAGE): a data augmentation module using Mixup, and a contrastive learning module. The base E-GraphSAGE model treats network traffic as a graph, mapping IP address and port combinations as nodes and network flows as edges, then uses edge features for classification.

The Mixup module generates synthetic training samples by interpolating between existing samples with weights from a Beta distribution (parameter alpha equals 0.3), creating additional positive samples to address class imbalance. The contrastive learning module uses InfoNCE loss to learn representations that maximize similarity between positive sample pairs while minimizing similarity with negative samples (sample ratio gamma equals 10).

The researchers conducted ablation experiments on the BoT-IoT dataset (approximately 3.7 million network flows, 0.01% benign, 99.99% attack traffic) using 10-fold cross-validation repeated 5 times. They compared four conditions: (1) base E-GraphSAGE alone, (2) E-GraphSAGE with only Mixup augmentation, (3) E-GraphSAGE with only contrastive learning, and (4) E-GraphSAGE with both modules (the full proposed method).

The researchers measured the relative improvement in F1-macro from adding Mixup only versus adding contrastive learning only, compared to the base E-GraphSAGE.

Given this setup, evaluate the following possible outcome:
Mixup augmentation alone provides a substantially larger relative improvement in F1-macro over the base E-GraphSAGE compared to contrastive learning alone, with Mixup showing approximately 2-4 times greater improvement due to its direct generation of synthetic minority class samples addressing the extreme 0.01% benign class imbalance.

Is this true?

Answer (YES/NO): NO